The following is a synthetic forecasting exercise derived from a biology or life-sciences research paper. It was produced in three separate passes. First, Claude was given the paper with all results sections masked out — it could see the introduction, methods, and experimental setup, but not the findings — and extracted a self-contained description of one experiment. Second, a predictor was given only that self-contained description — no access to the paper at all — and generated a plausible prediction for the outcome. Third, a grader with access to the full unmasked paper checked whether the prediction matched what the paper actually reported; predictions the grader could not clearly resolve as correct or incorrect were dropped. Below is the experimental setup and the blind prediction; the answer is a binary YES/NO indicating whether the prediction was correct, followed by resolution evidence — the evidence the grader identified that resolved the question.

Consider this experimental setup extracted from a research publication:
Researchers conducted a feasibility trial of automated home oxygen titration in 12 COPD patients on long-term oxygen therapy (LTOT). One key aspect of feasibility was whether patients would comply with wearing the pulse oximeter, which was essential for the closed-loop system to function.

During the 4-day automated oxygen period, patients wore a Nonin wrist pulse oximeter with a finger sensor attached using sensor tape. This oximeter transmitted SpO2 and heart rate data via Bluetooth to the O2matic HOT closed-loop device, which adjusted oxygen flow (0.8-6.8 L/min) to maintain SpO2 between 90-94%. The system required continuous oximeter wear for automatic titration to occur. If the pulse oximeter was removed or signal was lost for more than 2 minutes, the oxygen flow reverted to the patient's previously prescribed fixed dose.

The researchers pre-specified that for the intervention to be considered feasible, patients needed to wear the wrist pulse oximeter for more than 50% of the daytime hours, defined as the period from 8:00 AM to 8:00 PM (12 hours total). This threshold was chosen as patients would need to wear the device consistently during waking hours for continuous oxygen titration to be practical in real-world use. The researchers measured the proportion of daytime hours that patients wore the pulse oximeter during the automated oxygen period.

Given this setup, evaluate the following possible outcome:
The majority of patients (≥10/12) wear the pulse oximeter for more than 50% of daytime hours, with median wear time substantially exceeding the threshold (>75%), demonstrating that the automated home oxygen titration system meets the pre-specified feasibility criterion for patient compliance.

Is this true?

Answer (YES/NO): NO